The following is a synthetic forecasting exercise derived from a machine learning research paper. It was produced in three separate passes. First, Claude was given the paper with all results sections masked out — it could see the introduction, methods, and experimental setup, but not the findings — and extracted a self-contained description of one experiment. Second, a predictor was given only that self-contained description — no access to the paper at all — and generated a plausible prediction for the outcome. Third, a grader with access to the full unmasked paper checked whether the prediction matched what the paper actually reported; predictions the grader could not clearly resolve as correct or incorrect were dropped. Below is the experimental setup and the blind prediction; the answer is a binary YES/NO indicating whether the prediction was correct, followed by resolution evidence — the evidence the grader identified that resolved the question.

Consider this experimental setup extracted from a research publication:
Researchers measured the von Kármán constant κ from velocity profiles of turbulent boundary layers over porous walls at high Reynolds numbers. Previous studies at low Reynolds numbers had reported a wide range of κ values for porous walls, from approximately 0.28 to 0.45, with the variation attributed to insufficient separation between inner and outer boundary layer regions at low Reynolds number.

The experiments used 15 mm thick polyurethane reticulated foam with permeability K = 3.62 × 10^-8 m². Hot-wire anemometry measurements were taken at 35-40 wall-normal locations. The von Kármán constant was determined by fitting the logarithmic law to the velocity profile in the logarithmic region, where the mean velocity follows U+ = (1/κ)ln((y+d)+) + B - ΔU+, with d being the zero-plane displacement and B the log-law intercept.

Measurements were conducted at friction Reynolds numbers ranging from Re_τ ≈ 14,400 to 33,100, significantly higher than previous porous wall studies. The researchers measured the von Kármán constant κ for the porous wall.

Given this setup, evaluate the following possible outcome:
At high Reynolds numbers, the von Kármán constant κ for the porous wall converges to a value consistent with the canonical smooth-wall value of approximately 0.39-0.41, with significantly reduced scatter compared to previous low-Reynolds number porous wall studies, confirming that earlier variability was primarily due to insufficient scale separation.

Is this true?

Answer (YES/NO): YES